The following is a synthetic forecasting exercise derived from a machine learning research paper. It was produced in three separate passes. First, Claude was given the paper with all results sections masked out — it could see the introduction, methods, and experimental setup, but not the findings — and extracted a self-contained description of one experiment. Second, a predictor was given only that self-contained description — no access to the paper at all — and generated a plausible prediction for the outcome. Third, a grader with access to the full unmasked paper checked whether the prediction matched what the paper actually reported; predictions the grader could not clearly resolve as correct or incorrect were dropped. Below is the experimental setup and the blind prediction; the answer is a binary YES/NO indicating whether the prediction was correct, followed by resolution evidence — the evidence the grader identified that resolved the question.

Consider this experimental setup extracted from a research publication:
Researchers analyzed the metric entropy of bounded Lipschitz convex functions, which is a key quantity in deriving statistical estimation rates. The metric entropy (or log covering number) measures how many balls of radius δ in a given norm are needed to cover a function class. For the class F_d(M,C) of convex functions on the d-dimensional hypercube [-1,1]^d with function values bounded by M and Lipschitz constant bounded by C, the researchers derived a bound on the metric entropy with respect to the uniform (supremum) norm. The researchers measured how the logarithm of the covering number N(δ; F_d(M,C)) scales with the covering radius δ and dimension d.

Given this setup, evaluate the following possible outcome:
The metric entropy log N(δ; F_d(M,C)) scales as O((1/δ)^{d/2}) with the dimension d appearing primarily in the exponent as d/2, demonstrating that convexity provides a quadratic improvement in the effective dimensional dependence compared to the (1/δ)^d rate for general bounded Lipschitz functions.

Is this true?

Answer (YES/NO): YES